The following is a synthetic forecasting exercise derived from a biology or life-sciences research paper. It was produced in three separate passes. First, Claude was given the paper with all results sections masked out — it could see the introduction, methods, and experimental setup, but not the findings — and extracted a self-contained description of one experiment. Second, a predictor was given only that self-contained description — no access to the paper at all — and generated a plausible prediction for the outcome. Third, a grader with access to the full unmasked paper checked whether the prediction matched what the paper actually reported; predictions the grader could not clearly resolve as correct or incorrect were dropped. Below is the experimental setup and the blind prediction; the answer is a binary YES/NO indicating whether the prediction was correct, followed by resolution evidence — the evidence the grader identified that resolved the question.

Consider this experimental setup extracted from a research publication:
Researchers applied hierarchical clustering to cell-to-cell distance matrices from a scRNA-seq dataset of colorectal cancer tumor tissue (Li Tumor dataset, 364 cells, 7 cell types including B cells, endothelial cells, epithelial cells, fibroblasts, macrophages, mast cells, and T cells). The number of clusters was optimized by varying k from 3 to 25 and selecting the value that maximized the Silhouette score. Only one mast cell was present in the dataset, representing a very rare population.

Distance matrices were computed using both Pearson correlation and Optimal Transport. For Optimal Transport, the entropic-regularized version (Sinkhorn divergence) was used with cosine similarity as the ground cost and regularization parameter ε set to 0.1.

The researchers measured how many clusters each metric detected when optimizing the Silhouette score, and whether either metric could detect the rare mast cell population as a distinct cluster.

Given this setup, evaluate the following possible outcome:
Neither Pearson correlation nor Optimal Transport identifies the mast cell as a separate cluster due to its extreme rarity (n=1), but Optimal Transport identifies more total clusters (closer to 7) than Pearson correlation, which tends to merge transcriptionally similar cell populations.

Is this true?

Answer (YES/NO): NO